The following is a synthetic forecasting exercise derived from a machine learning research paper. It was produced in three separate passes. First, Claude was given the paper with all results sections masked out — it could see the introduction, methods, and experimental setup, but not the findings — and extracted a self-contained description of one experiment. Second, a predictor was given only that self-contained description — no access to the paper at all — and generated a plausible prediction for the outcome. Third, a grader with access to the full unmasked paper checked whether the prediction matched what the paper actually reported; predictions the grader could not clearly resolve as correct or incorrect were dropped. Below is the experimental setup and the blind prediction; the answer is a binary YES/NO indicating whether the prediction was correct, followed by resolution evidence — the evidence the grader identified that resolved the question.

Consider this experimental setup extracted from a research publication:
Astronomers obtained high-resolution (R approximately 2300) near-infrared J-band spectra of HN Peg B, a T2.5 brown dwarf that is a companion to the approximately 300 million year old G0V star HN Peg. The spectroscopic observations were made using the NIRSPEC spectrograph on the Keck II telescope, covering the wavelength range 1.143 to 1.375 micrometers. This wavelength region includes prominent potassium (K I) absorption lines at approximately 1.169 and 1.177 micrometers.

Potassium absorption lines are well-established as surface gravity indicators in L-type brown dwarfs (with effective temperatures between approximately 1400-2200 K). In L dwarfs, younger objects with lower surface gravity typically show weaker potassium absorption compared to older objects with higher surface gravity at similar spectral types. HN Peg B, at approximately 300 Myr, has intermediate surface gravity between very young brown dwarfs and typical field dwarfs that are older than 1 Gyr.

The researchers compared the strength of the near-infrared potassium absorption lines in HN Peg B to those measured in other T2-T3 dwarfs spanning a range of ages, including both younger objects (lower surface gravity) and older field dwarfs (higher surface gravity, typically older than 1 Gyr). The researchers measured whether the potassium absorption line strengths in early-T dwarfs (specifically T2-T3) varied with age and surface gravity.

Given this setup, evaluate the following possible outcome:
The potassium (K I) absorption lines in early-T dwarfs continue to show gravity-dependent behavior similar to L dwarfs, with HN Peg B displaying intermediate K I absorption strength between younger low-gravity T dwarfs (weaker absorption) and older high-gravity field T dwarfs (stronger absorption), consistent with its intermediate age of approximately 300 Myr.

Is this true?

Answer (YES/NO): NO